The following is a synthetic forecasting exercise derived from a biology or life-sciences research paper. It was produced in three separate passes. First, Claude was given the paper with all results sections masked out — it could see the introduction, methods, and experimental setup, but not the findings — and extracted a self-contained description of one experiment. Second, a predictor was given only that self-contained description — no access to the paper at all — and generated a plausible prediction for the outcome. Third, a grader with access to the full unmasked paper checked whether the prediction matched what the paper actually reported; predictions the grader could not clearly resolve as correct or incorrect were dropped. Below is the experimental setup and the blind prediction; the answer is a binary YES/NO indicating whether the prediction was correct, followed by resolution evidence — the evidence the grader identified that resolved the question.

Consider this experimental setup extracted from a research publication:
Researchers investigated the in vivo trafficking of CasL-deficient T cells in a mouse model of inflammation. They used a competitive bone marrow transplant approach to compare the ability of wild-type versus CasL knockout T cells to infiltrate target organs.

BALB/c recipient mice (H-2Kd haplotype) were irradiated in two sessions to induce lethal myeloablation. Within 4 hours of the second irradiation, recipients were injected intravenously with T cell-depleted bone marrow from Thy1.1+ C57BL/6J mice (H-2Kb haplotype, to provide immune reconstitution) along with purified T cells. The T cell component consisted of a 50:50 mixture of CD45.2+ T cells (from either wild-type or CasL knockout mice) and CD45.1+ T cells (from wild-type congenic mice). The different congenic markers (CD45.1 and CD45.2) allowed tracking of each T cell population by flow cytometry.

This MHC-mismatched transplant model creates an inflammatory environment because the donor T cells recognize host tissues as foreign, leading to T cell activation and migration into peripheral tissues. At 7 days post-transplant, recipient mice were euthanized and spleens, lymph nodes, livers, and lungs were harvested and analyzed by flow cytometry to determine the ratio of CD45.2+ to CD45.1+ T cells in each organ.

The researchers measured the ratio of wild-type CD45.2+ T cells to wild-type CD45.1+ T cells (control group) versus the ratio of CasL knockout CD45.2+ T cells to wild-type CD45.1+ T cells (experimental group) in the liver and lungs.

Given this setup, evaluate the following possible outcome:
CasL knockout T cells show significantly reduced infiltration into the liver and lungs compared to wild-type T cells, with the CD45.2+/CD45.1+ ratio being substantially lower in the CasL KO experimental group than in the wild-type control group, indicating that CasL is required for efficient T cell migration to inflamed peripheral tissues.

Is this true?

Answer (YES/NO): YES